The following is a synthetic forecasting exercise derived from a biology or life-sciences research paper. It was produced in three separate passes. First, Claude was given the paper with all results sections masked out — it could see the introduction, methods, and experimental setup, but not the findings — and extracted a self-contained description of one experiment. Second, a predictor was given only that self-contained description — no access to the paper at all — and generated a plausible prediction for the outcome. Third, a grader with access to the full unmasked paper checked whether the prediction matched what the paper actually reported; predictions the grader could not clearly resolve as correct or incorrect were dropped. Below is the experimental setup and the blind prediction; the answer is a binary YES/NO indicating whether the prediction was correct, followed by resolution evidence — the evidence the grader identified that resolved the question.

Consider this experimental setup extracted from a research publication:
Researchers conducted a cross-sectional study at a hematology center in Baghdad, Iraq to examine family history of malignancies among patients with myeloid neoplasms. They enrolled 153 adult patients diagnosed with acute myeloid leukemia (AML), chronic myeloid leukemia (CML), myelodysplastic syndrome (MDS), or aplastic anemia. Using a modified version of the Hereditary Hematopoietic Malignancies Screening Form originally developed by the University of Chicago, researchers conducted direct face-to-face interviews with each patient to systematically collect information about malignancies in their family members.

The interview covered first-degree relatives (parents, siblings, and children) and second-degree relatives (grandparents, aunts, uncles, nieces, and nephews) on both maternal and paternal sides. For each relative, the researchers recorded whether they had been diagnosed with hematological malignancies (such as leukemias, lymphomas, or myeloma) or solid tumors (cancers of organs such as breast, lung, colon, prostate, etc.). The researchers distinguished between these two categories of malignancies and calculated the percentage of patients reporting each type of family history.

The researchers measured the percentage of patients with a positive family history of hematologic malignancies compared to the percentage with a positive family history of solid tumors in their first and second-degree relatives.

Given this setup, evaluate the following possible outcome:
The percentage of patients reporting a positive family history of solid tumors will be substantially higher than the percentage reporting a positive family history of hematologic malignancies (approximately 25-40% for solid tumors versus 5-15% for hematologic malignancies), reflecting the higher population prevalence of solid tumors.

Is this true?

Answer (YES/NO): NO